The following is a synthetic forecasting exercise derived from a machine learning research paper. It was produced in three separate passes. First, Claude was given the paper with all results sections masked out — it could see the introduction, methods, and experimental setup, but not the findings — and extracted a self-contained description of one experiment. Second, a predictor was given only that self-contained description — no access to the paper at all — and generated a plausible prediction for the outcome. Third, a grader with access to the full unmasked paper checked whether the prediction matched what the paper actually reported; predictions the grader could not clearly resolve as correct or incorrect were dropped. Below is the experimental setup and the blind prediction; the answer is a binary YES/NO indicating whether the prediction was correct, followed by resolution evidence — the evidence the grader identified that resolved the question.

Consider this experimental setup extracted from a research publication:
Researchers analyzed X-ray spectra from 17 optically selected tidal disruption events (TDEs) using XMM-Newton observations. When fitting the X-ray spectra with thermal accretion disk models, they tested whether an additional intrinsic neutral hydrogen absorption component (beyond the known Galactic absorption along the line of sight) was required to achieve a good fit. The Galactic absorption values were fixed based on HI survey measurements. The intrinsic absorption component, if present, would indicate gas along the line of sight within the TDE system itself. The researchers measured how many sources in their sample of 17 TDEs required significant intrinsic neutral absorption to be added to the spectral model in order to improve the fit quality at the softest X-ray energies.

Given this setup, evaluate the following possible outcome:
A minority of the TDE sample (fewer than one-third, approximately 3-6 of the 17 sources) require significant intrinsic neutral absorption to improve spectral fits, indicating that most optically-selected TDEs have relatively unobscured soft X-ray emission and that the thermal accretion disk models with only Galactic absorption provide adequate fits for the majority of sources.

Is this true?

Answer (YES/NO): NO